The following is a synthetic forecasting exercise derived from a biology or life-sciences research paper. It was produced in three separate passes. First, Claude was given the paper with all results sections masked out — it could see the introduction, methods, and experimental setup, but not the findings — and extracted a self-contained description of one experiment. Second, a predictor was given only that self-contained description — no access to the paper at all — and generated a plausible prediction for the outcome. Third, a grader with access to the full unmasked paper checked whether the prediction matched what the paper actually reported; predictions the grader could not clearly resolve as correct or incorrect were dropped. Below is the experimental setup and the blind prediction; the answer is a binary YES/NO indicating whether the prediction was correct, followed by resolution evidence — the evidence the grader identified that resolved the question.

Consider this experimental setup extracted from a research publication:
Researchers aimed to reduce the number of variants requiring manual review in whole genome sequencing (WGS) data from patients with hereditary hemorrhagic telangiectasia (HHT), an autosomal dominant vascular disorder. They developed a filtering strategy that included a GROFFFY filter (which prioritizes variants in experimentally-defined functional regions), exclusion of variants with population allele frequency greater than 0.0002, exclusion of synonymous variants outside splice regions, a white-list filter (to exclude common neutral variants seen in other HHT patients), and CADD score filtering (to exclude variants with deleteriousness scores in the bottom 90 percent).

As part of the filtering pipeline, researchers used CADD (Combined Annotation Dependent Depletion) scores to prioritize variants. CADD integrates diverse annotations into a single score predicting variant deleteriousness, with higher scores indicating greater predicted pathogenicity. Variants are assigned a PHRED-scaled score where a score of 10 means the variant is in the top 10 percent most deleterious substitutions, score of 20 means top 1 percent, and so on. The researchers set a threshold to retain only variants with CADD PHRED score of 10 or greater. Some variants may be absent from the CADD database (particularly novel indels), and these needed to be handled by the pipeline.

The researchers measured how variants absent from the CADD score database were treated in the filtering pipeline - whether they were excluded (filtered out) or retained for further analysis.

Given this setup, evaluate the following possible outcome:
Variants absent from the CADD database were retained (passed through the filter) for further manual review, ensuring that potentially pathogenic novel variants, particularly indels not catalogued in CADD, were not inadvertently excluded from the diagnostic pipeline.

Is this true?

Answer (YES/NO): YES